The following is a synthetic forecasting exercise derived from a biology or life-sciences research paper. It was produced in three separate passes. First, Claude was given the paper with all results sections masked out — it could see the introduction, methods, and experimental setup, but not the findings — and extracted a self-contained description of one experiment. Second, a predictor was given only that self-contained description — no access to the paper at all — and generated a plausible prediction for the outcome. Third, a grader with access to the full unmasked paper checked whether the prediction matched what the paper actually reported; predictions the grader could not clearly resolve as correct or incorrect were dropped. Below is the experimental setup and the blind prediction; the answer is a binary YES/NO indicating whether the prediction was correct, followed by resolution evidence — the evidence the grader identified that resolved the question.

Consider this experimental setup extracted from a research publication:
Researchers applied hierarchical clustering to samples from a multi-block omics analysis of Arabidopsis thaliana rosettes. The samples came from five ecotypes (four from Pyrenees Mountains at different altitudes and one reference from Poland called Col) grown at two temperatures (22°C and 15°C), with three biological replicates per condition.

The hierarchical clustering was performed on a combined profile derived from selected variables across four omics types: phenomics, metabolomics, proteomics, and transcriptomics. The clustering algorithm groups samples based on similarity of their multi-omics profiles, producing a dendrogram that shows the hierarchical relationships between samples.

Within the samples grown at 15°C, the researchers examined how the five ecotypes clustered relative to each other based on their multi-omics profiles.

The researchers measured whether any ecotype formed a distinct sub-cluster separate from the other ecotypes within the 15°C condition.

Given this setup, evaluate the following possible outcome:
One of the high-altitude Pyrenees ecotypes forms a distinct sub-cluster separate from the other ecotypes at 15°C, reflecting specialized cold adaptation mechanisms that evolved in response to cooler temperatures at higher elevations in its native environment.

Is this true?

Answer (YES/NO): NO